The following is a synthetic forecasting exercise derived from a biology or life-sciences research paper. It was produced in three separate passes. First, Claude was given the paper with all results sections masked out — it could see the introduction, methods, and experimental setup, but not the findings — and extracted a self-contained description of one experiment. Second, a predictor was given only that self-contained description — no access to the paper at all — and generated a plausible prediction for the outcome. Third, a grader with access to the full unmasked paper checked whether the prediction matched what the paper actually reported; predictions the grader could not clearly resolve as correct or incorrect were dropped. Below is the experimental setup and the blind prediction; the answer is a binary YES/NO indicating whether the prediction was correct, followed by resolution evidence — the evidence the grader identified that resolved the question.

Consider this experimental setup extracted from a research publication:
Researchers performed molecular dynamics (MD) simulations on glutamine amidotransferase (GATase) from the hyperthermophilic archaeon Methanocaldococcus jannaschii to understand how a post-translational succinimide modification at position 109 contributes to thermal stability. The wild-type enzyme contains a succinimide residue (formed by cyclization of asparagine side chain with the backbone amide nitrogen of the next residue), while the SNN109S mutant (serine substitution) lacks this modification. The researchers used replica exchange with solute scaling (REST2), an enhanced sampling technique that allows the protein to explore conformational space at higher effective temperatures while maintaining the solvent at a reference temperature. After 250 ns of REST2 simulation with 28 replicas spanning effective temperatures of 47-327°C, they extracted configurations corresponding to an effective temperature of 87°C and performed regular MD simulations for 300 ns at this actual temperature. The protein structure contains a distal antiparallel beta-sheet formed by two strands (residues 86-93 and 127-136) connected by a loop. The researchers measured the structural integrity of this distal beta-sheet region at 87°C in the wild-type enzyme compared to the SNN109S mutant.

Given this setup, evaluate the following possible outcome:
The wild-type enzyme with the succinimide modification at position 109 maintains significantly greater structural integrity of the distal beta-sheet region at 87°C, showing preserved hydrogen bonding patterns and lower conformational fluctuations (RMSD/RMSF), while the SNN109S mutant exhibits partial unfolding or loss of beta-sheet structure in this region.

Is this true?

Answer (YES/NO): YES